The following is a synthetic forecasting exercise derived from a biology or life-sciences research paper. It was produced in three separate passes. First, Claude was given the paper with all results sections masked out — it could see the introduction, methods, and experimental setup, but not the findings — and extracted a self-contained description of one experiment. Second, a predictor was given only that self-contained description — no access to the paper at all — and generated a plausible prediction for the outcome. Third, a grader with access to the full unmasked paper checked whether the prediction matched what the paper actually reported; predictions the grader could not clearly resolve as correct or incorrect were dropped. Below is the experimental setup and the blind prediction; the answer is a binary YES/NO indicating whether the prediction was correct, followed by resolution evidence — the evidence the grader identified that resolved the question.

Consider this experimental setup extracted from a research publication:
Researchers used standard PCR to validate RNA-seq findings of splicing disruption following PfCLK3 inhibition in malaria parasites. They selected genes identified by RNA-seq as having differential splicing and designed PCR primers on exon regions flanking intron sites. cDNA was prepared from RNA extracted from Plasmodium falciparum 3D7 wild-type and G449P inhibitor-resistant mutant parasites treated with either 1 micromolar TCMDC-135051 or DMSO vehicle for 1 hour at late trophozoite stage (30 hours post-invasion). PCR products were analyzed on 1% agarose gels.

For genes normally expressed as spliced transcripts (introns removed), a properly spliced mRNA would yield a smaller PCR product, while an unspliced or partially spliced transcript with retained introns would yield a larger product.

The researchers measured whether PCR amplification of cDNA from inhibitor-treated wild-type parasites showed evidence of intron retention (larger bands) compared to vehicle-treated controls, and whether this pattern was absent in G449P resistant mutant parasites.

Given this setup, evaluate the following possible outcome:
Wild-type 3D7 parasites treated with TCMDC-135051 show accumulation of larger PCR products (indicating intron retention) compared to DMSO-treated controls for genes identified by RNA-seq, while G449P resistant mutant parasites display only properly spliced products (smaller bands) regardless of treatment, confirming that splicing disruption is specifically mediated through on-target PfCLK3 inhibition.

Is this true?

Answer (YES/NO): NO